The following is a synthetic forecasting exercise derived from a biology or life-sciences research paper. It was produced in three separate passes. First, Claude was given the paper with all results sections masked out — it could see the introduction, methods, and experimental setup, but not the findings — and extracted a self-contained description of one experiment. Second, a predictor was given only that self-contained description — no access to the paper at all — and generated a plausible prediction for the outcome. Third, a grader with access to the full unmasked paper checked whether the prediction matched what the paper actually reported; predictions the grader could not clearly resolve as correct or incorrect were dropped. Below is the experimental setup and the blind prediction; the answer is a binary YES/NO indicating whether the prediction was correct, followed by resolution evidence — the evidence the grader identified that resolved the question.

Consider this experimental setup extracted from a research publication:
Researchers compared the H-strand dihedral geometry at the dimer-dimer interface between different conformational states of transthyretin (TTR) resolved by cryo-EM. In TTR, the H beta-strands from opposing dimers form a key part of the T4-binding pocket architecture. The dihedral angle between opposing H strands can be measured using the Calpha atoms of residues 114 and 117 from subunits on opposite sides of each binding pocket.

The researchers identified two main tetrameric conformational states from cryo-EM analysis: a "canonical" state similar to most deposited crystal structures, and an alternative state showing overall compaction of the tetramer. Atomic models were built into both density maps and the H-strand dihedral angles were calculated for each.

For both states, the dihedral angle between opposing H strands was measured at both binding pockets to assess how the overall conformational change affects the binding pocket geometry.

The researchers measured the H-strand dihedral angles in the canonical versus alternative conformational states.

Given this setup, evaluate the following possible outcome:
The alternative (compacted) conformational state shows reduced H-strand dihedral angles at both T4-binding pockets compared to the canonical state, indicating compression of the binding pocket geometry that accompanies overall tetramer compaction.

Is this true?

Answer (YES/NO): NO